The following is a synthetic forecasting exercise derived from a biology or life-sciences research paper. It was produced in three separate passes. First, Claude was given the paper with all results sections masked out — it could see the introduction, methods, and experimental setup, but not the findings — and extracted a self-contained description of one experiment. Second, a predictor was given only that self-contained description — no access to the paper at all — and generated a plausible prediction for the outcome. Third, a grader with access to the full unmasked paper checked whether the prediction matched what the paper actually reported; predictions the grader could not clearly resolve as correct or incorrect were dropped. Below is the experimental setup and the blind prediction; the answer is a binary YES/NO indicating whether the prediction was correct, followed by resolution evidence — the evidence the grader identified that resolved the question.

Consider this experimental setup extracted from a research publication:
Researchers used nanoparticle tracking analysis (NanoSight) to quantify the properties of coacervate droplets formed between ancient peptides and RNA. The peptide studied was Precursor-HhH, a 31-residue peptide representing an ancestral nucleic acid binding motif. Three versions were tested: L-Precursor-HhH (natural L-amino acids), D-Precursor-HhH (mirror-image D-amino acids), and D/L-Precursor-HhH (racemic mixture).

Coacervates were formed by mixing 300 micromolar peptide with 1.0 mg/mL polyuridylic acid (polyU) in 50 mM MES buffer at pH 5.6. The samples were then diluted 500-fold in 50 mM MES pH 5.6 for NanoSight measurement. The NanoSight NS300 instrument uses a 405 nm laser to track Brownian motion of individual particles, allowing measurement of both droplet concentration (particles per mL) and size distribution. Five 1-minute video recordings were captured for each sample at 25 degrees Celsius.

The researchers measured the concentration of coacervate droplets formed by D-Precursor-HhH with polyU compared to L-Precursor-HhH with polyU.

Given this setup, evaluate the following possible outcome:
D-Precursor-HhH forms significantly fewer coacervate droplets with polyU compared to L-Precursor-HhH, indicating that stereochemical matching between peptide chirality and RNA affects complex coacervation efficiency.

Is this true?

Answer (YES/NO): NO